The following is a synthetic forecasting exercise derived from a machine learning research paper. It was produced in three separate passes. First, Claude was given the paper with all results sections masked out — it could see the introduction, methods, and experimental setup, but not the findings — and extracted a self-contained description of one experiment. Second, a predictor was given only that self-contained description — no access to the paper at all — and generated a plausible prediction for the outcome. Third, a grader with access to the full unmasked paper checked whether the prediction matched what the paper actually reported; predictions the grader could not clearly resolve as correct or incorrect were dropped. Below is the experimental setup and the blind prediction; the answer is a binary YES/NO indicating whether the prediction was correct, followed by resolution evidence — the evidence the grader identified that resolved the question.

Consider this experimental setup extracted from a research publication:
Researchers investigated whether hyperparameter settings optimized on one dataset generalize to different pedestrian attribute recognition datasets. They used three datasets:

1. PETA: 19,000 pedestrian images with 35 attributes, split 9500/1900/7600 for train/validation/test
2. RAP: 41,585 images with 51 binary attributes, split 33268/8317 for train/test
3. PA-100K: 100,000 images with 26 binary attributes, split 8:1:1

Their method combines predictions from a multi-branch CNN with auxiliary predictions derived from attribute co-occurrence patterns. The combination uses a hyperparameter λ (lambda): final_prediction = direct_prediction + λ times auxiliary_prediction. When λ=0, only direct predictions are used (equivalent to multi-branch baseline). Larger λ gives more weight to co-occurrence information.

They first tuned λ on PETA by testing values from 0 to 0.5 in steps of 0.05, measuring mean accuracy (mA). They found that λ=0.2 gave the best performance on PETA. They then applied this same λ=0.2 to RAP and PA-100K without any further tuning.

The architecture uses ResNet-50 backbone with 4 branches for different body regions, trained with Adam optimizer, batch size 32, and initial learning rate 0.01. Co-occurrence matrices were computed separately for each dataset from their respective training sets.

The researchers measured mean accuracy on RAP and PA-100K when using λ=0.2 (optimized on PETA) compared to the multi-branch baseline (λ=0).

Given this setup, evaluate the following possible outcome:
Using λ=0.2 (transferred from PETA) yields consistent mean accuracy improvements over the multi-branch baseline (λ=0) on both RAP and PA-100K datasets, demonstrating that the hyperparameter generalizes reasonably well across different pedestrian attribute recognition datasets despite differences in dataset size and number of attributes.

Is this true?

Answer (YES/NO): YES